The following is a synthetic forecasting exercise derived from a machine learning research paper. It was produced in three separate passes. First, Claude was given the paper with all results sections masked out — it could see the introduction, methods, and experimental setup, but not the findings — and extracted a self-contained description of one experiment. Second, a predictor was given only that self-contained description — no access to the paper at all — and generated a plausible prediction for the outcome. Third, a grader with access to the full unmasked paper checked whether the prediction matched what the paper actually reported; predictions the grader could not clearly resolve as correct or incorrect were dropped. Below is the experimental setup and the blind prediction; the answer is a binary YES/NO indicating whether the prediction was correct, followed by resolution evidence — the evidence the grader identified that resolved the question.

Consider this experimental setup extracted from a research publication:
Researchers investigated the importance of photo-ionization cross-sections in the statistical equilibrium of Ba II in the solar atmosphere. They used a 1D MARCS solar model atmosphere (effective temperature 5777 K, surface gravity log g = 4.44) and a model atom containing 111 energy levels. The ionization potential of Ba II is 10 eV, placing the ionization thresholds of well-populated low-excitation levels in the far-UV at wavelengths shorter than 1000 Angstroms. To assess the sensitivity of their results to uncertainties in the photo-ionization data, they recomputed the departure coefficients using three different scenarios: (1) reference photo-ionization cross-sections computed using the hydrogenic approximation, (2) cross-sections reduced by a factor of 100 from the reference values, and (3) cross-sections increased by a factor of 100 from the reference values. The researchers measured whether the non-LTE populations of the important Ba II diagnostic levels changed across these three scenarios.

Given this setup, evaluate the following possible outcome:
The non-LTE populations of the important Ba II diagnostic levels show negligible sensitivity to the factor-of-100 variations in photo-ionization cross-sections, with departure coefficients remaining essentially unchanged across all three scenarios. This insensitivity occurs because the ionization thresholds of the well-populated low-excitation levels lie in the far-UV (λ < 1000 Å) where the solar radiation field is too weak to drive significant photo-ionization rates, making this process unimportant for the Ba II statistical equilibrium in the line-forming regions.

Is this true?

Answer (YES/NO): YES